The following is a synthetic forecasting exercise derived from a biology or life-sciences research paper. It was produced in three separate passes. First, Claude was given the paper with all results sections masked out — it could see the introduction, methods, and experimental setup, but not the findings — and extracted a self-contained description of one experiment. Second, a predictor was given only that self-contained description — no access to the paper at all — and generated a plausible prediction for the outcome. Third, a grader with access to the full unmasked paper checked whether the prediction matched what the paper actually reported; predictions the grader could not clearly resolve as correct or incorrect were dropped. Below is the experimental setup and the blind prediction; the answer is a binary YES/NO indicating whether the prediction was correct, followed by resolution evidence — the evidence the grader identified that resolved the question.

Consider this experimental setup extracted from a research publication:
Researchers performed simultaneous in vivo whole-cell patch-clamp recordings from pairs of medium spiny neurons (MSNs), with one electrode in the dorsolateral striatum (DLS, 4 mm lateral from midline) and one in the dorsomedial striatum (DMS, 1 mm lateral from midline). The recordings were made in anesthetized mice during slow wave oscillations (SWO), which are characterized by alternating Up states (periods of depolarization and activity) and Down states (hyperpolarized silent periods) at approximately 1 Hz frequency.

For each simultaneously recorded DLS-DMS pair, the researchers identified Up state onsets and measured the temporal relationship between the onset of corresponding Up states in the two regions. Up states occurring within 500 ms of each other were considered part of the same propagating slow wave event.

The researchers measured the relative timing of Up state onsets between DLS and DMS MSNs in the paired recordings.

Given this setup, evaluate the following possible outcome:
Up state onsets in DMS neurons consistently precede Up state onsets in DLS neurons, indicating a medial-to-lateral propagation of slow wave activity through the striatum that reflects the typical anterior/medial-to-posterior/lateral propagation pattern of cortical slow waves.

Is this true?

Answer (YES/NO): NO